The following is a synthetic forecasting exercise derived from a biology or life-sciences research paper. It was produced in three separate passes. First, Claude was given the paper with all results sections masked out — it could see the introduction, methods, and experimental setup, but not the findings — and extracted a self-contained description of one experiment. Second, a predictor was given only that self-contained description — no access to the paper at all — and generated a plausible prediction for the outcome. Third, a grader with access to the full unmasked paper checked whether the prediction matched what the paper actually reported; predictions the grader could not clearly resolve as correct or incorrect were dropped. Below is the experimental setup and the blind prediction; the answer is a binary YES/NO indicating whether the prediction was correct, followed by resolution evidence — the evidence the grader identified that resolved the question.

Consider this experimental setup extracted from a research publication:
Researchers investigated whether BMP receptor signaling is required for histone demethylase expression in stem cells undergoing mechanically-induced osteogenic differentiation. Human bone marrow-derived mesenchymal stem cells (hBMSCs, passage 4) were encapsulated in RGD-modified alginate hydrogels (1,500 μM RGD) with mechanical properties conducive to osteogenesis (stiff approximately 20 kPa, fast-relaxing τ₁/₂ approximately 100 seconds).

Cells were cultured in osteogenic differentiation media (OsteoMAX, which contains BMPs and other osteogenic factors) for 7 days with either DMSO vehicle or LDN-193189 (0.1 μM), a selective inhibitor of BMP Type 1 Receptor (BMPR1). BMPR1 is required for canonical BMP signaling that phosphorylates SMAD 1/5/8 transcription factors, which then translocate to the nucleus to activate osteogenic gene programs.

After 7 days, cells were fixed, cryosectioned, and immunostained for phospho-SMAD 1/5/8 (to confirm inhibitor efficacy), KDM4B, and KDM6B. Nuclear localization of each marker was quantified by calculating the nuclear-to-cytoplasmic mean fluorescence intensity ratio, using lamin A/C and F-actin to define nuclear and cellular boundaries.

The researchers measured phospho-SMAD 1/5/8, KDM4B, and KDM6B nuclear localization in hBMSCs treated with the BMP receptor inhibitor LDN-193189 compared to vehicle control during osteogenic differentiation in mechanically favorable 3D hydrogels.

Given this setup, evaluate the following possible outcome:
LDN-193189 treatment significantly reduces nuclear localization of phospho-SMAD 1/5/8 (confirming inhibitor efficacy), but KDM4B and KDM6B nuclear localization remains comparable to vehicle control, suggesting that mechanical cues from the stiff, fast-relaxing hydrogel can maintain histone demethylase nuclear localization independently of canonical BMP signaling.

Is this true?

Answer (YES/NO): NO